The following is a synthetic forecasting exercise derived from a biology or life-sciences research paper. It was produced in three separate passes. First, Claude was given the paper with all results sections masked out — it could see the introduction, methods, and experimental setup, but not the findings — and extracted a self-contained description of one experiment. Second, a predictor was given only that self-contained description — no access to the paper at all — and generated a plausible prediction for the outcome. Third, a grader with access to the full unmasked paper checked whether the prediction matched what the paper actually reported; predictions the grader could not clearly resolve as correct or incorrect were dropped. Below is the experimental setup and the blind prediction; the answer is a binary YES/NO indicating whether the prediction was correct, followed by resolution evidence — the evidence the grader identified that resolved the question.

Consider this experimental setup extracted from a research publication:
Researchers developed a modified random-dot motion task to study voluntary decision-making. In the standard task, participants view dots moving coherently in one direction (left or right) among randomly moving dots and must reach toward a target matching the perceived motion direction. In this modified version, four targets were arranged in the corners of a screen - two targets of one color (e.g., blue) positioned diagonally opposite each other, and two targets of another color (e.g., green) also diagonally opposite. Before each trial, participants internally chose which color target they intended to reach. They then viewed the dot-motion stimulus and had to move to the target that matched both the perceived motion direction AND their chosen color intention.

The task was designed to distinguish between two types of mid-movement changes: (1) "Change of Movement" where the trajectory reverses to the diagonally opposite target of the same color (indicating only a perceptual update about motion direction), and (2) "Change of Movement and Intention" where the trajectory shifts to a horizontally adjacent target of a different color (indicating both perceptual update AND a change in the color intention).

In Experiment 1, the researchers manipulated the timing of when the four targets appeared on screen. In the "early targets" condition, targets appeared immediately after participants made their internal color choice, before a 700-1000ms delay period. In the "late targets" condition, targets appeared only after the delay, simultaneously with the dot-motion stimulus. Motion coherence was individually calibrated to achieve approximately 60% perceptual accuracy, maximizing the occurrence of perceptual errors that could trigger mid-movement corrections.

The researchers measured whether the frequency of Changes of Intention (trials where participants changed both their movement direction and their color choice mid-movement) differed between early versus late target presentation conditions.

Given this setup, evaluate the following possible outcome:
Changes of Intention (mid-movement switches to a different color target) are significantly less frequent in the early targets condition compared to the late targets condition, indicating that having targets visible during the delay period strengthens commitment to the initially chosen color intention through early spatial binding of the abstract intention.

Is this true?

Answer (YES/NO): NO